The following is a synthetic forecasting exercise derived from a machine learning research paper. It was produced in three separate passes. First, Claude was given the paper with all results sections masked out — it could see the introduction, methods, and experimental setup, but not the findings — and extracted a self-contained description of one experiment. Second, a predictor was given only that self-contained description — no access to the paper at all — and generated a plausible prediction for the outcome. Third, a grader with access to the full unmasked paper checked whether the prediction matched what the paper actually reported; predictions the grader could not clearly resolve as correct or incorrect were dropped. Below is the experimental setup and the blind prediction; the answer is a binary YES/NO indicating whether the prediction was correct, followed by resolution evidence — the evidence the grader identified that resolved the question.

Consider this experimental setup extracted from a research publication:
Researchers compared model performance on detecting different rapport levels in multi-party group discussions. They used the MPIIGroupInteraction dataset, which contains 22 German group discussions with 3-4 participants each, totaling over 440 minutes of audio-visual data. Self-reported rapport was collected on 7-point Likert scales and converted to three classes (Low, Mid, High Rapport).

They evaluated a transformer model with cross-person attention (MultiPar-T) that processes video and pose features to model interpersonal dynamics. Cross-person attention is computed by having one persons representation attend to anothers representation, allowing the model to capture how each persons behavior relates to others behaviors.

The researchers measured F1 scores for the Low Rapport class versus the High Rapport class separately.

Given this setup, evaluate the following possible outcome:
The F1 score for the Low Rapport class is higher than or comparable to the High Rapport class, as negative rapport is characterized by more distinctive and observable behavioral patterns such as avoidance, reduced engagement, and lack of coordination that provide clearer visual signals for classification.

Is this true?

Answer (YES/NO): YES